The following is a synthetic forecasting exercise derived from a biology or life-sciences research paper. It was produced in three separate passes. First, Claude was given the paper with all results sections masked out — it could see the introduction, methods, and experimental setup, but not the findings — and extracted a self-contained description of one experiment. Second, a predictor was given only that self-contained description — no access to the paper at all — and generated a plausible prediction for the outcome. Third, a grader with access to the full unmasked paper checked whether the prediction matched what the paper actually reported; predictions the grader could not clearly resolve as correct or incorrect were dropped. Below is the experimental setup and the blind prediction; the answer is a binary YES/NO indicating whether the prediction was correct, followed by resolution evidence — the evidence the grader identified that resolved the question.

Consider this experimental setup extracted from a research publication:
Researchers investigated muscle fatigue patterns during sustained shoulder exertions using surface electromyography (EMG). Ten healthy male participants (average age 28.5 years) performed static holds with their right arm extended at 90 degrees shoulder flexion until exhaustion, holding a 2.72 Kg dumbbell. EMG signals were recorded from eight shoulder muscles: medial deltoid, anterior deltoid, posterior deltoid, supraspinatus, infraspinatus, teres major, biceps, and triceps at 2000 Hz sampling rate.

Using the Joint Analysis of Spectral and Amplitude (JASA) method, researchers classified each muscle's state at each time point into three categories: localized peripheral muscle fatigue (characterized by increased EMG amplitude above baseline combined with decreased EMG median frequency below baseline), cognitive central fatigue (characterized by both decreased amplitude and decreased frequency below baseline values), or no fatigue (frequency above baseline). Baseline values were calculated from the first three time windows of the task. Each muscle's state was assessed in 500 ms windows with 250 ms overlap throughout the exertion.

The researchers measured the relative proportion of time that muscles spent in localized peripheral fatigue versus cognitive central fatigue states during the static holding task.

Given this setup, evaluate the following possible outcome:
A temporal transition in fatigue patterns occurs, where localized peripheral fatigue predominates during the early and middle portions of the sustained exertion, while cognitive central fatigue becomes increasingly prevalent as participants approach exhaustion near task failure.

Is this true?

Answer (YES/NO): YES